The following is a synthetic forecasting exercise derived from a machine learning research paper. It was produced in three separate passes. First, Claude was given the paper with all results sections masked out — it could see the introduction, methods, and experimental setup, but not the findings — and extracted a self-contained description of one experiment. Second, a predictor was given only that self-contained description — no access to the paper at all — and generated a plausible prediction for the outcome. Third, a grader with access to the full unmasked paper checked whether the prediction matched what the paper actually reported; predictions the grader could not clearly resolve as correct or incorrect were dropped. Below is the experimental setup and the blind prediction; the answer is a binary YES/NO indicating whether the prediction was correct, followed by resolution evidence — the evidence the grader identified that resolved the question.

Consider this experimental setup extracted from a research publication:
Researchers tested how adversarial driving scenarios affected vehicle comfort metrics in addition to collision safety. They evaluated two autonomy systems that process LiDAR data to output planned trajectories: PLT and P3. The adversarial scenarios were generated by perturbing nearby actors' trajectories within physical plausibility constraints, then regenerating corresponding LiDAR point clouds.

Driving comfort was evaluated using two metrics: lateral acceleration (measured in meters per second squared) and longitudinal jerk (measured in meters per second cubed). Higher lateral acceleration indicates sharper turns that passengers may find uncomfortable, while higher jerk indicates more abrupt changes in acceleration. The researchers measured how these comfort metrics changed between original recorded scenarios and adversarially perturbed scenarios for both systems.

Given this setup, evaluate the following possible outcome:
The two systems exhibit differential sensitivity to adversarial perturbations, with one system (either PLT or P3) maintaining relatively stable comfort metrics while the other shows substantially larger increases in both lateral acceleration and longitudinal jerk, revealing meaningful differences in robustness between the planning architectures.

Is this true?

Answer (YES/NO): YES